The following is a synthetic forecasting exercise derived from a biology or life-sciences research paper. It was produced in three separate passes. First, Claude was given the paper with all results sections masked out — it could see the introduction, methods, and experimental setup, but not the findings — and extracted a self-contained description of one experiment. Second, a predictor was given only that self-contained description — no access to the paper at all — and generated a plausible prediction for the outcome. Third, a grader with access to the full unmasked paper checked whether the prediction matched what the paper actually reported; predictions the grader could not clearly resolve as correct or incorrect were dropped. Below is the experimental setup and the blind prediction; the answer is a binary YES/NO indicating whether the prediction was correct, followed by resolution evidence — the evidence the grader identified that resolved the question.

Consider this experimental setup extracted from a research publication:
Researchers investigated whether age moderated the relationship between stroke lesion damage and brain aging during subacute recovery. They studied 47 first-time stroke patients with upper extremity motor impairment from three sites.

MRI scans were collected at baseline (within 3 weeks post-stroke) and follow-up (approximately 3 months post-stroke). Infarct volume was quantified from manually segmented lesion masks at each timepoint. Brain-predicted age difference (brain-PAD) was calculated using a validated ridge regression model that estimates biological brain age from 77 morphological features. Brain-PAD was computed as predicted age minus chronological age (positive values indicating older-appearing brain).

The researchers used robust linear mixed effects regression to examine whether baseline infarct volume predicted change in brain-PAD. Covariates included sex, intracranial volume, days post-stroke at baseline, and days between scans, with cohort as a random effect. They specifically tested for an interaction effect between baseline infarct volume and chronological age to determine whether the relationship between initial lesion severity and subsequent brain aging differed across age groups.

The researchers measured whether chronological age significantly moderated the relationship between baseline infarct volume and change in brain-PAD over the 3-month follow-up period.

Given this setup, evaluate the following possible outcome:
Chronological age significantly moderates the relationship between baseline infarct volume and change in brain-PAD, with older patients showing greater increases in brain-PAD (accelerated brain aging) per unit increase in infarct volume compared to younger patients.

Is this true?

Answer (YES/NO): NO